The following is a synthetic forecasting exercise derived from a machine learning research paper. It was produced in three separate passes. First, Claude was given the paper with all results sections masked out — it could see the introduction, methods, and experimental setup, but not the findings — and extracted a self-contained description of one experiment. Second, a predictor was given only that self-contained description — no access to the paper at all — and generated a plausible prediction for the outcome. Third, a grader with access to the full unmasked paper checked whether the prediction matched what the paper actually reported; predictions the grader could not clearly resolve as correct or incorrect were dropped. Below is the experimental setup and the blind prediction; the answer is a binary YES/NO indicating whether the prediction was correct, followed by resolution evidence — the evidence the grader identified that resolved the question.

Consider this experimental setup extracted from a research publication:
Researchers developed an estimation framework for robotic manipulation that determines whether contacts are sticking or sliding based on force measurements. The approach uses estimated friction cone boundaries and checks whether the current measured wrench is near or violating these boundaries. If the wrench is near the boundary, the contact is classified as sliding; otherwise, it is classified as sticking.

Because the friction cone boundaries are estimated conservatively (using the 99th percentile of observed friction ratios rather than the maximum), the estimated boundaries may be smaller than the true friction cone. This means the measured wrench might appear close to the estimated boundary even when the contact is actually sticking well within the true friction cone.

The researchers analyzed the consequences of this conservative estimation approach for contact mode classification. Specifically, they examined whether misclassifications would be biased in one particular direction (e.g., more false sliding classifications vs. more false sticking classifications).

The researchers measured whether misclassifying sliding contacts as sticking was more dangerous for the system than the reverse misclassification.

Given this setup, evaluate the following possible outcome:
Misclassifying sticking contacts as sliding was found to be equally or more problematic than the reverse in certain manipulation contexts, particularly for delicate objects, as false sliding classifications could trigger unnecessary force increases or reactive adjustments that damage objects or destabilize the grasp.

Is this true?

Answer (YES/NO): NO